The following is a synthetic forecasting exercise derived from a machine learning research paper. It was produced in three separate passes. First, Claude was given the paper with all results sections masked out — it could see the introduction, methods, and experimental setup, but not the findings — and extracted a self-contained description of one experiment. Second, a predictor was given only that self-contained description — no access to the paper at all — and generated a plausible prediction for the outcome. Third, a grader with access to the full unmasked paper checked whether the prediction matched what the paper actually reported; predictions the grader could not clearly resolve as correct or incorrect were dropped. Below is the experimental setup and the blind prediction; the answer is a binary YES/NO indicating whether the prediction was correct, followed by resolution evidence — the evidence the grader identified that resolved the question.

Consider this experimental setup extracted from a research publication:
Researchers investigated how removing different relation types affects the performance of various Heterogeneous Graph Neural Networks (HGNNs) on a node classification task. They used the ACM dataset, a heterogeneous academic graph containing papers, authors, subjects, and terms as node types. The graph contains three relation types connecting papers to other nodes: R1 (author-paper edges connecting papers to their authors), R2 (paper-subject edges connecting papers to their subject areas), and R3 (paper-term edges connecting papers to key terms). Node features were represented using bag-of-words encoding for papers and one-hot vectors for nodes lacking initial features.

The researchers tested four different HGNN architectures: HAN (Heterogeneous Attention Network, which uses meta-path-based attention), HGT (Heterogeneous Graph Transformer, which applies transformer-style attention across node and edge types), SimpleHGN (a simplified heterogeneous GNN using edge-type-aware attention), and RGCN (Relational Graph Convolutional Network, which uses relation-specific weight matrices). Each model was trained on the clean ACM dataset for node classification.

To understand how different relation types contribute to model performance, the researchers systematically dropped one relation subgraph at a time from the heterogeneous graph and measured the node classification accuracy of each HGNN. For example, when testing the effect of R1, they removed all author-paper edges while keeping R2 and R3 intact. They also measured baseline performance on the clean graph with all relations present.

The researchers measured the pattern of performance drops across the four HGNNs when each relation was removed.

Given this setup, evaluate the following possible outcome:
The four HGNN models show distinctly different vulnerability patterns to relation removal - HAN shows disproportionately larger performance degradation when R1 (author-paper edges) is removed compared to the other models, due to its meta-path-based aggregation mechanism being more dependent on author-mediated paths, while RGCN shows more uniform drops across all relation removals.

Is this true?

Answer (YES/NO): NO